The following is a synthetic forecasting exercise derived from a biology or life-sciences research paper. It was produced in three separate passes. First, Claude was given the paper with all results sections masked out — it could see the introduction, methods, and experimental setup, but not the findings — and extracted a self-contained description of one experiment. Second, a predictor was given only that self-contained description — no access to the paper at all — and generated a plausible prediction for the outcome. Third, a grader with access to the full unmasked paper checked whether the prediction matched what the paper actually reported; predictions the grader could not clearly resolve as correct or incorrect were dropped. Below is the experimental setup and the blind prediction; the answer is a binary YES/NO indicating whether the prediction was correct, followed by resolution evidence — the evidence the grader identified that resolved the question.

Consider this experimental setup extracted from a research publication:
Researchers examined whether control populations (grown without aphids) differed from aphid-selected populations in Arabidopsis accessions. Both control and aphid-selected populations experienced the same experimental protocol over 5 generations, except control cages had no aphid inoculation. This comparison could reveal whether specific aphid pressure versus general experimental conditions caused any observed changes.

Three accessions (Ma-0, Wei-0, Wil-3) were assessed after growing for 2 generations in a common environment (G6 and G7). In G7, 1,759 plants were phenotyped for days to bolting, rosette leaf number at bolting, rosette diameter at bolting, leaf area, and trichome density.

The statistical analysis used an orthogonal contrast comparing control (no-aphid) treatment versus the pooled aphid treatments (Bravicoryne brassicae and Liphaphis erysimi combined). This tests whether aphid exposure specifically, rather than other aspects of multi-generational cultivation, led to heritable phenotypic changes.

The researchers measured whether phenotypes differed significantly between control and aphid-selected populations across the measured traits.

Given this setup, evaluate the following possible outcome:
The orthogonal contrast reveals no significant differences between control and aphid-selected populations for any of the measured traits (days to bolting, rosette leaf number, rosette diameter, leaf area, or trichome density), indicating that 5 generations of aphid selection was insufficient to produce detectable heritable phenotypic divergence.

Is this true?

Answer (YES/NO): NO